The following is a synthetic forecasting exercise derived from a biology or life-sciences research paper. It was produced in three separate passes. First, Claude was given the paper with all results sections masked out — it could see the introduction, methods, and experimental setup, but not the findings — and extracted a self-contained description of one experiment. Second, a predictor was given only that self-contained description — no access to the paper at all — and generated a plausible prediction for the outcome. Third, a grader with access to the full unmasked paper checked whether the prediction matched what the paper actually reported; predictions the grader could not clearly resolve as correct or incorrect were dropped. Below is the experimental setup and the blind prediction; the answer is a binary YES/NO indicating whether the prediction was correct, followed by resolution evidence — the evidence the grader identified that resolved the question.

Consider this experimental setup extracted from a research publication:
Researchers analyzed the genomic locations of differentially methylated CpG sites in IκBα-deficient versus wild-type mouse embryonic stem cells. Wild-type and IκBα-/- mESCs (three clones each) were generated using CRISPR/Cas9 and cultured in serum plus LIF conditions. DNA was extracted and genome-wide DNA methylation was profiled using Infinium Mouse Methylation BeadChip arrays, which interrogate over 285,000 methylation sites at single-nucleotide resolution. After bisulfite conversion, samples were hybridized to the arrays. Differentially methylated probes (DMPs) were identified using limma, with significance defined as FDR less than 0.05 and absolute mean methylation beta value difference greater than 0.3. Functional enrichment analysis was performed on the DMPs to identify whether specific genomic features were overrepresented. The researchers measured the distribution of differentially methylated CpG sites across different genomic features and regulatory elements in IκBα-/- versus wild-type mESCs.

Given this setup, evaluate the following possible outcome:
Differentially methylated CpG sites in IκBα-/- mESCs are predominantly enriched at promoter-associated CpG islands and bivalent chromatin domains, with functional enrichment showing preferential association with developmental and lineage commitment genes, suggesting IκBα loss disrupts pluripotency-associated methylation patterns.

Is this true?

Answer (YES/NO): NO